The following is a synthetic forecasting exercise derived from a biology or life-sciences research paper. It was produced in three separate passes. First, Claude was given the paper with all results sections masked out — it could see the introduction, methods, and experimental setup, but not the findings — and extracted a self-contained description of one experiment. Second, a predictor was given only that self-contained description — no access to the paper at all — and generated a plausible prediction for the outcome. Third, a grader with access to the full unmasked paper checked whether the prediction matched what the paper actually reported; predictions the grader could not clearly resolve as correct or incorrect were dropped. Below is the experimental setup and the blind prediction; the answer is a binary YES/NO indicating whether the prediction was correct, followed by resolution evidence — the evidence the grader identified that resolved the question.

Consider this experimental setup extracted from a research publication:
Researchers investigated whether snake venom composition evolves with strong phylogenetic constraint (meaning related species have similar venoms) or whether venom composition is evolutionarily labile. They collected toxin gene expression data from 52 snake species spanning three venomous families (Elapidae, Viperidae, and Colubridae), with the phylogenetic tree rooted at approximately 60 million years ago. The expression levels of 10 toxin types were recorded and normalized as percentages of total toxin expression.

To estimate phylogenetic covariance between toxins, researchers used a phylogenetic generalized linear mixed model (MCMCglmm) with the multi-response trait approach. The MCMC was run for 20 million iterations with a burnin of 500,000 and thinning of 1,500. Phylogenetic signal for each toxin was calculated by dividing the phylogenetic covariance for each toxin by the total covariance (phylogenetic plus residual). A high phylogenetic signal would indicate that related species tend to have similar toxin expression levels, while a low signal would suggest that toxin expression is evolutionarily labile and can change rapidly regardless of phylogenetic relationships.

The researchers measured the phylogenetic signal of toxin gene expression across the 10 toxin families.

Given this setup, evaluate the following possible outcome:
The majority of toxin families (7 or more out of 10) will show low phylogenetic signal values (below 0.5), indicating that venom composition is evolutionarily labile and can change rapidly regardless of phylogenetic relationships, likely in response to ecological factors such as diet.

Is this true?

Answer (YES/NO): NO